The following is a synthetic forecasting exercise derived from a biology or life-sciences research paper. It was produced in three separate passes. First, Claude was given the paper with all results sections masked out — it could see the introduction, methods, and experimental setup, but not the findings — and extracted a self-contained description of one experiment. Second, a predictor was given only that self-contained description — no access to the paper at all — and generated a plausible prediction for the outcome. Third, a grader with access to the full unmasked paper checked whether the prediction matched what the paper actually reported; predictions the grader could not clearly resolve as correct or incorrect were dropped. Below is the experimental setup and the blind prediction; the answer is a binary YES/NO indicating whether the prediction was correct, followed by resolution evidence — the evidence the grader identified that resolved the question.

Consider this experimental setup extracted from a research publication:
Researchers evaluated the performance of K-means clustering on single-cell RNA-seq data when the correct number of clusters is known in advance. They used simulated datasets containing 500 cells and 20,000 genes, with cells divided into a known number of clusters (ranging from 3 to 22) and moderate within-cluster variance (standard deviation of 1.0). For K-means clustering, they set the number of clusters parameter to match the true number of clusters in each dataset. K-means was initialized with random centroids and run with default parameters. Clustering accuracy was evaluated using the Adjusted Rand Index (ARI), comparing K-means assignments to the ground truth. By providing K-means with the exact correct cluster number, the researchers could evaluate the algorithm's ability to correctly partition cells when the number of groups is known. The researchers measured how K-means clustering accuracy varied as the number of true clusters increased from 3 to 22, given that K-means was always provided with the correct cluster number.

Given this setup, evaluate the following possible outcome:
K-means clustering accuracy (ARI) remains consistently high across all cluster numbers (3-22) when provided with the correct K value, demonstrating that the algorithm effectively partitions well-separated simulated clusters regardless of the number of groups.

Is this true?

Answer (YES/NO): NO